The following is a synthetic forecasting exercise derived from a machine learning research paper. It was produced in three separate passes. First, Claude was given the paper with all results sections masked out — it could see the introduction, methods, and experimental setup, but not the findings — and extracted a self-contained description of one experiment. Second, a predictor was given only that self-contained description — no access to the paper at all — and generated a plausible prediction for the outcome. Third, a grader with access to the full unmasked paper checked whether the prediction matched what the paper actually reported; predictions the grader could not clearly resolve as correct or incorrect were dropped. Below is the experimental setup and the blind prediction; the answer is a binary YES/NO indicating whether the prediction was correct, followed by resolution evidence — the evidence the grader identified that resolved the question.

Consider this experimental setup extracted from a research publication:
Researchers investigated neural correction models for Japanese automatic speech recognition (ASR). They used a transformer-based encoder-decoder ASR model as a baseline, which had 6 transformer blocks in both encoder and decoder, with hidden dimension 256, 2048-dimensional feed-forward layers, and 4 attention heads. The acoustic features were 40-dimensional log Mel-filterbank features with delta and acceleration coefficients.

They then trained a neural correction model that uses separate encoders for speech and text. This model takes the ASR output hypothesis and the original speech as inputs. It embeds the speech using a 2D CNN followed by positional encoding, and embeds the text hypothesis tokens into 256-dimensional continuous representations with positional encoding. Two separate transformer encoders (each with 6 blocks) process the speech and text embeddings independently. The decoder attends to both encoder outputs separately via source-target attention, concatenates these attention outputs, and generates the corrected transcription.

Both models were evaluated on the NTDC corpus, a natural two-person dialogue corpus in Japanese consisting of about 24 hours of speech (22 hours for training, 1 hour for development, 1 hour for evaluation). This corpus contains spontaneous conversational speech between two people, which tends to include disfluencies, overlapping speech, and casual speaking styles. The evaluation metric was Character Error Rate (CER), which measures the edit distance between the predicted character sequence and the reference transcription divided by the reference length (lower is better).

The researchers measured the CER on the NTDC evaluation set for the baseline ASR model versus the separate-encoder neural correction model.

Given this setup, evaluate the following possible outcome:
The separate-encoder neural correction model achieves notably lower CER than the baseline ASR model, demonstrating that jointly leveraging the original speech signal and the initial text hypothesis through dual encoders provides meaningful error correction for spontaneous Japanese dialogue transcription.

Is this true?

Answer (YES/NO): NO